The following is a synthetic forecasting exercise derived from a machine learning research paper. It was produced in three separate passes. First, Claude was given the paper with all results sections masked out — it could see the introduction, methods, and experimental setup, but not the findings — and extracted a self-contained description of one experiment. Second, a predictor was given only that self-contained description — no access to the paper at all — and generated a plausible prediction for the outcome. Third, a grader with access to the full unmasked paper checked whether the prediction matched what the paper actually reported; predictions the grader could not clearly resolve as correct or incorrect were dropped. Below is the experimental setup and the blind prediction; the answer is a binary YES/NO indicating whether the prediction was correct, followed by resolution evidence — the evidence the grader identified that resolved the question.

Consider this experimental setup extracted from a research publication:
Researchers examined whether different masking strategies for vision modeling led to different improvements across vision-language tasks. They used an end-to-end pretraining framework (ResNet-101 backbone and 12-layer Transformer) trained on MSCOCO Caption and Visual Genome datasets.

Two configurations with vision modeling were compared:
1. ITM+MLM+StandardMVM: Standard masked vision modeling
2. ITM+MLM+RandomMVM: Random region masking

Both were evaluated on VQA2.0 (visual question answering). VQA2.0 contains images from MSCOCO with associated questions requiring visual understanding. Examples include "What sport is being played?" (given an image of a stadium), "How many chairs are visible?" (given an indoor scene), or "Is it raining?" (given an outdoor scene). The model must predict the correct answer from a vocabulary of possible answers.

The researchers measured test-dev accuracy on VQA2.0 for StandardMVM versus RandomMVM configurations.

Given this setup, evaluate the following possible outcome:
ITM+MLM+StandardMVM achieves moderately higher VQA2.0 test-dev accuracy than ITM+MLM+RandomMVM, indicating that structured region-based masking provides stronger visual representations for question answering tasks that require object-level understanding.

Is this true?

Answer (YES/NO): NO